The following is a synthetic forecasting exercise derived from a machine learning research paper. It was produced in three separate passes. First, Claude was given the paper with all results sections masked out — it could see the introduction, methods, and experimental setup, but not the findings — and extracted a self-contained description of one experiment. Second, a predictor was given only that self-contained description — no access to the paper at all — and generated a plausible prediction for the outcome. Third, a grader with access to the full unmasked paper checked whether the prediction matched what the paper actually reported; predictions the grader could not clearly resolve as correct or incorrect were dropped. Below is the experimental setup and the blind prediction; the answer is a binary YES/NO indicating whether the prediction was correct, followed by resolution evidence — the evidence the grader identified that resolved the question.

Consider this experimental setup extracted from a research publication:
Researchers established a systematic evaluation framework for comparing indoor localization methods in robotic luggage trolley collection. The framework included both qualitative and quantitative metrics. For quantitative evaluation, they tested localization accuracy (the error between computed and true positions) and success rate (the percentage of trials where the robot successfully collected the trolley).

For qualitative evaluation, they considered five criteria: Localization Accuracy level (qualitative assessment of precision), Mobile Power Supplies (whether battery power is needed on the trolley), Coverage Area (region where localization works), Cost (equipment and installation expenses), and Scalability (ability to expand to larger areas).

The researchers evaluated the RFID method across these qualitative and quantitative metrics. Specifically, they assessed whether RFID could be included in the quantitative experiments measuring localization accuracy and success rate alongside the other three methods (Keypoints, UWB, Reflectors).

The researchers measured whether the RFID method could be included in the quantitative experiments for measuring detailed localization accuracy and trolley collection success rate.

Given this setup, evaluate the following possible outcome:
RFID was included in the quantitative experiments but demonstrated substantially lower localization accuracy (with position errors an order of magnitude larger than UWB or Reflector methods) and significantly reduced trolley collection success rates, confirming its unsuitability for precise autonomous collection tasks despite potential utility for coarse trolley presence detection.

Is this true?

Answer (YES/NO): NO